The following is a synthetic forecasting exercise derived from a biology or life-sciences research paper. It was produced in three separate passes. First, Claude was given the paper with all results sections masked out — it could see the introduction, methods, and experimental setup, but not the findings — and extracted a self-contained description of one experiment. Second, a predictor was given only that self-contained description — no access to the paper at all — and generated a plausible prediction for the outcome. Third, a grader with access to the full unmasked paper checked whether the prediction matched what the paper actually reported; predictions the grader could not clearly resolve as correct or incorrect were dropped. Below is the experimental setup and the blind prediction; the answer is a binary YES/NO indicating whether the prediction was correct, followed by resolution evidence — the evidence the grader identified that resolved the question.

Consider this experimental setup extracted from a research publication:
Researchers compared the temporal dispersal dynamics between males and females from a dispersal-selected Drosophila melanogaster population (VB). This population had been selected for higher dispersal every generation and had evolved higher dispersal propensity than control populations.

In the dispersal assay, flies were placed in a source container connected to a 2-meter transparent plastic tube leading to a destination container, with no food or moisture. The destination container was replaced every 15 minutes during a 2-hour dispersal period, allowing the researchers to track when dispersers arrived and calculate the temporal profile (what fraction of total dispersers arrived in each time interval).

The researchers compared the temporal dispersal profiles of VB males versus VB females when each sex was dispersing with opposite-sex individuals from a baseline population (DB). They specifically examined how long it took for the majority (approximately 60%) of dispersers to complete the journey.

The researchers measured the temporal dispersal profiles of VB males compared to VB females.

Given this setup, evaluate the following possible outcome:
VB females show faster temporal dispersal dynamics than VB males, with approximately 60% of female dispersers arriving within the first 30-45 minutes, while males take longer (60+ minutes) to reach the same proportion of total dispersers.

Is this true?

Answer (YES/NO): NO